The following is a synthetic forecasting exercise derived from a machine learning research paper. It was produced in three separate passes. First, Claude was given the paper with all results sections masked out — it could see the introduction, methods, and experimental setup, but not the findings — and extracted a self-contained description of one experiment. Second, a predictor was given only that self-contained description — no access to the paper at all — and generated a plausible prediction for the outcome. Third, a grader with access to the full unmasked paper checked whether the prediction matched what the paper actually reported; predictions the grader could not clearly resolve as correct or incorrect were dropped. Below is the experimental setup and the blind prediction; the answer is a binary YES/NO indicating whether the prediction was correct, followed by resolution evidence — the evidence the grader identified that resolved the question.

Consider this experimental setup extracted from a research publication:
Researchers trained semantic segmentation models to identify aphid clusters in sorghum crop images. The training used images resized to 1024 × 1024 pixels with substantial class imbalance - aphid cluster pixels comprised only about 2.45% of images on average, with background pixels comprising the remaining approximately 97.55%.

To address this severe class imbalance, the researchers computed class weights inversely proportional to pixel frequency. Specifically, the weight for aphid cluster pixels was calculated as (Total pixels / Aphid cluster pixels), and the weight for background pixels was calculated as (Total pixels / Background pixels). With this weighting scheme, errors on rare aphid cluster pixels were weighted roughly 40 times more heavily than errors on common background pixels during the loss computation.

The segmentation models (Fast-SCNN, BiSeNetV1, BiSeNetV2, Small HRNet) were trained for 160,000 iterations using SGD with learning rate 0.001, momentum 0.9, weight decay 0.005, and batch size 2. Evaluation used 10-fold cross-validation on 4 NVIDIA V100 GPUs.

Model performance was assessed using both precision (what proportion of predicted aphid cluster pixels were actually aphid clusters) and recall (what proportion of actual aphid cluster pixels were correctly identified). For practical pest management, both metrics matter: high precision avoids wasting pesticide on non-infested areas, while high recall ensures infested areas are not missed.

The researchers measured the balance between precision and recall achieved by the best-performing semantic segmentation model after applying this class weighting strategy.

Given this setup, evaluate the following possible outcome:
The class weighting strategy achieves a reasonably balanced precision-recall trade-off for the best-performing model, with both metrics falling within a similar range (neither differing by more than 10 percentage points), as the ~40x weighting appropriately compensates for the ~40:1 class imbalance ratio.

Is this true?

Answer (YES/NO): YES